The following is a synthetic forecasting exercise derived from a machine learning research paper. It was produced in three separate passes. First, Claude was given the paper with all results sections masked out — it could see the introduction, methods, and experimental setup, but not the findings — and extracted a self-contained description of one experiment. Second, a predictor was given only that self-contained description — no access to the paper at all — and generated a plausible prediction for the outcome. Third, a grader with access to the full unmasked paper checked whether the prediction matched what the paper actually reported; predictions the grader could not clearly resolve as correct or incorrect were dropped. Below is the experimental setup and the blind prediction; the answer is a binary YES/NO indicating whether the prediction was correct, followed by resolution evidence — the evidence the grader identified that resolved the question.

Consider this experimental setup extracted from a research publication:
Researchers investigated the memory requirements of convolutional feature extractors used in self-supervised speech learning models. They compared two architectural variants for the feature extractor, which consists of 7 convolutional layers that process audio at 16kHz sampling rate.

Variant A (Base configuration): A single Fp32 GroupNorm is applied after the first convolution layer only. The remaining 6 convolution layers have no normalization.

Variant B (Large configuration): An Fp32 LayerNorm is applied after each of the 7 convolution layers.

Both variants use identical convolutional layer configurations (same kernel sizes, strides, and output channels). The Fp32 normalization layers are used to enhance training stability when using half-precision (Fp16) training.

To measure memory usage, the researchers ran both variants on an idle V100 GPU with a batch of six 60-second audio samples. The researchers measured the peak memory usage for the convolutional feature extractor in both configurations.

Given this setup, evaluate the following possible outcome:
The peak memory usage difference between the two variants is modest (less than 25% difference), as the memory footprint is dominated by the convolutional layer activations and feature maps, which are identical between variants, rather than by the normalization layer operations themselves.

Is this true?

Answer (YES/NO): YES